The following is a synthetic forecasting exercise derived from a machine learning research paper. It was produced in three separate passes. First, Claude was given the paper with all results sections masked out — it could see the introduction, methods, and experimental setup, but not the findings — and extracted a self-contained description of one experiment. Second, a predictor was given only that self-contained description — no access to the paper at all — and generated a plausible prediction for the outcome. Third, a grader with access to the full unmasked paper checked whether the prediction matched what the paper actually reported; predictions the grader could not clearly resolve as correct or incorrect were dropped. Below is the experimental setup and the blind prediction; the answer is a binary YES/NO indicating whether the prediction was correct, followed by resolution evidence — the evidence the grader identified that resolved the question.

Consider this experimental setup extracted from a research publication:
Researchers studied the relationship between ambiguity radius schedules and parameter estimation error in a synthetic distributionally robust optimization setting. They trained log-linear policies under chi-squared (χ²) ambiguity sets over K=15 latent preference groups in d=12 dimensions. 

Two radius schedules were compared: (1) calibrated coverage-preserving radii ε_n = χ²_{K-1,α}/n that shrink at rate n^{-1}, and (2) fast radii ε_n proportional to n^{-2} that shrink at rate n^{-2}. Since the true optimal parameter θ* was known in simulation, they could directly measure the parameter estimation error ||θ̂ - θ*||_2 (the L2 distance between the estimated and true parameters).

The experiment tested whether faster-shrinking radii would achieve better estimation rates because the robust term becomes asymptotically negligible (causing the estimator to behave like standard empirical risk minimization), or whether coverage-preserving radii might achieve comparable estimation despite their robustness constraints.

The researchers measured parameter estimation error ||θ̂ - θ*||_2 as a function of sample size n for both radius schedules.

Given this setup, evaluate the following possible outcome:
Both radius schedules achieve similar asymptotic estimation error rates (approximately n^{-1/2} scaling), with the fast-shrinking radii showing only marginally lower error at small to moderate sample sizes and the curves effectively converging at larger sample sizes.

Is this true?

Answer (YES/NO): NO